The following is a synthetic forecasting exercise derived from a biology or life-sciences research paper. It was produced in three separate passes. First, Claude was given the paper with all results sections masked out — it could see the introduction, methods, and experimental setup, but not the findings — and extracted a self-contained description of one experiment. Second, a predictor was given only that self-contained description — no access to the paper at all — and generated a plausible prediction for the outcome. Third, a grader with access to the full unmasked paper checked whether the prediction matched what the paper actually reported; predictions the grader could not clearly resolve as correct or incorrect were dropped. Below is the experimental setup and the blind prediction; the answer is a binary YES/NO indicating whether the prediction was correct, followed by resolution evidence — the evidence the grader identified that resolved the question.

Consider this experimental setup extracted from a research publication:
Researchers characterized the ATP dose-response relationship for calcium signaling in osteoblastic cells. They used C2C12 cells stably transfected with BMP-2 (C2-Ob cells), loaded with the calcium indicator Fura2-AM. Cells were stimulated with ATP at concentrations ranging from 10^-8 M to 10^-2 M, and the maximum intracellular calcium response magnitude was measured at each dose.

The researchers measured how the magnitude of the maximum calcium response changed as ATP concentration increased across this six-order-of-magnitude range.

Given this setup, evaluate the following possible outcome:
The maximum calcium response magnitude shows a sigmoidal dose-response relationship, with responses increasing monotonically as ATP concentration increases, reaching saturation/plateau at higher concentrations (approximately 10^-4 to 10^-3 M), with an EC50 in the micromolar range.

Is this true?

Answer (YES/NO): NO